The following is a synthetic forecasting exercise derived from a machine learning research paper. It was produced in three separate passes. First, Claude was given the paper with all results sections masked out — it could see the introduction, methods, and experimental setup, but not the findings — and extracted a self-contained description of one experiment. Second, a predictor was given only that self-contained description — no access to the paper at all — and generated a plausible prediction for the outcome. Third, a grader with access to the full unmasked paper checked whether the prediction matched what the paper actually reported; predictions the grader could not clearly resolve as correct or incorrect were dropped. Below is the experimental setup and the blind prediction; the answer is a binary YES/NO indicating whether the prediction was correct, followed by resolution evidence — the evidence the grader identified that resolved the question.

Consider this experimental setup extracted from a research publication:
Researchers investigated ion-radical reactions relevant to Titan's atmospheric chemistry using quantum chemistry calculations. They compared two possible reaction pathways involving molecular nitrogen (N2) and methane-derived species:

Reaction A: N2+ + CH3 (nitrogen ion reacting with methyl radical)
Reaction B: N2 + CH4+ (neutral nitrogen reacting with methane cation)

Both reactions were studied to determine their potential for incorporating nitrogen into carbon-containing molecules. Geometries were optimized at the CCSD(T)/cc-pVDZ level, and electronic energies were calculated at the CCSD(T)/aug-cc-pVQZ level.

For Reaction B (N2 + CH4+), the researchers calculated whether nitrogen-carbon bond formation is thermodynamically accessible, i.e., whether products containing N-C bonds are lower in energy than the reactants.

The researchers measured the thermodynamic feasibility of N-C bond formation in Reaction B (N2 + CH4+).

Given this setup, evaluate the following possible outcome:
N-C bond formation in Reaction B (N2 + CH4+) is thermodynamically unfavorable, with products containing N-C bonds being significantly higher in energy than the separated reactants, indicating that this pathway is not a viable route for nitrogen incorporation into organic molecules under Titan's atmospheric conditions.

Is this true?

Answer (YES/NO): NO